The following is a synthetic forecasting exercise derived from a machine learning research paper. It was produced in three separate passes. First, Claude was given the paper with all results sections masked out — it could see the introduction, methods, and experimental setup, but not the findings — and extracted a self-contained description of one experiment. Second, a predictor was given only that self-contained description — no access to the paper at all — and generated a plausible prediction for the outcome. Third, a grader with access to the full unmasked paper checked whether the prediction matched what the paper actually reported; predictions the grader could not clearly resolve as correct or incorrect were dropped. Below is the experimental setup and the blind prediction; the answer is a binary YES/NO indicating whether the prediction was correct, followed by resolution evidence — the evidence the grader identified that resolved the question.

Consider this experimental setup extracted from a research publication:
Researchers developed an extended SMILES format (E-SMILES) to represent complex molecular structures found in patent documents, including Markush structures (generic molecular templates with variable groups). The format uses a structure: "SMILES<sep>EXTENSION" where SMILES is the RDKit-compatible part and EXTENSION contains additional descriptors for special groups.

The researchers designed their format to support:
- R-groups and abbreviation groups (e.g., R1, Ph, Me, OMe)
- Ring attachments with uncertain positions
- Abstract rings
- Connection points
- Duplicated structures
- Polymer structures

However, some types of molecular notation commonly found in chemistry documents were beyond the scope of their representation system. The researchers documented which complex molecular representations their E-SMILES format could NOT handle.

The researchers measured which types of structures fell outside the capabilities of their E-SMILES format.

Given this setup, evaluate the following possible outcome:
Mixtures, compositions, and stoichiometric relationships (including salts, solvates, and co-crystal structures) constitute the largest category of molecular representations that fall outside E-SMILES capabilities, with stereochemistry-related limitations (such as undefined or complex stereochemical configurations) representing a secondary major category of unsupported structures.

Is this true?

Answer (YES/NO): NO